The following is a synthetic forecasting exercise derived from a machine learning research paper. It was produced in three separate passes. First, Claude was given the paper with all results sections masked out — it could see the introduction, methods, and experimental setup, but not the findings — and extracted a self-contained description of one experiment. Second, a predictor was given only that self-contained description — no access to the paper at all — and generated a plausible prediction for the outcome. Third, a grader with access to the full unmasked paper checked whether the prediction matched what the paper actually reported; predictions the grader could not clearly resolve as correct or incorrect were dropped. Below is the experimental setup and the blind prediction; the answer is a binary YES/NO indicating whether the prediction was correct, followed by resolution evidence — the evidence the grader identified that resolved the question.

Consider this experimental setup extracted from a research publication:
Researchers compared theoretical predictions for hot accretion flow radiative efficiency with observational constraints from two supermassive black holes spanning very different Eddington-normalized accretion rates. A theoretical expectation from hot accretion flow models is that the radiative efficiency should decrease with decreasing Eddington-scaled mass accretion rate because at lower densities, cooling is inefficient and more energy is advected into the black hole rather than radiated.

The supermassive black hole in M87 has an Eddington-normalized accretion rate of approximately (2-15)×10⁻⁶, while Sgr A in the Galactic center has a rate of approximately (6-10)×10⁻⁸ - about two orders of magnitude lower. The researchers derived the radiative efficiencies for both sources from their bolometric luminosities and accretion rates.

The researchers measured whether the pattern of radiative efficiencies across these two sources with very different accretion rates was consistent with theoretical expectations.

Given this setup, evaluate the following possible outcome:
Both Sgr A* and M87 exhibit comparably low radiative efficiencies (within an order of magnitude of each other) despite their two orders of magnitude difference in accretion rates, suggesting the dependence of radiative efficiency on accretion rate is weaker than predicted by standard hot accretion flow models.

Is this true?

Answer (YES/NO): NO